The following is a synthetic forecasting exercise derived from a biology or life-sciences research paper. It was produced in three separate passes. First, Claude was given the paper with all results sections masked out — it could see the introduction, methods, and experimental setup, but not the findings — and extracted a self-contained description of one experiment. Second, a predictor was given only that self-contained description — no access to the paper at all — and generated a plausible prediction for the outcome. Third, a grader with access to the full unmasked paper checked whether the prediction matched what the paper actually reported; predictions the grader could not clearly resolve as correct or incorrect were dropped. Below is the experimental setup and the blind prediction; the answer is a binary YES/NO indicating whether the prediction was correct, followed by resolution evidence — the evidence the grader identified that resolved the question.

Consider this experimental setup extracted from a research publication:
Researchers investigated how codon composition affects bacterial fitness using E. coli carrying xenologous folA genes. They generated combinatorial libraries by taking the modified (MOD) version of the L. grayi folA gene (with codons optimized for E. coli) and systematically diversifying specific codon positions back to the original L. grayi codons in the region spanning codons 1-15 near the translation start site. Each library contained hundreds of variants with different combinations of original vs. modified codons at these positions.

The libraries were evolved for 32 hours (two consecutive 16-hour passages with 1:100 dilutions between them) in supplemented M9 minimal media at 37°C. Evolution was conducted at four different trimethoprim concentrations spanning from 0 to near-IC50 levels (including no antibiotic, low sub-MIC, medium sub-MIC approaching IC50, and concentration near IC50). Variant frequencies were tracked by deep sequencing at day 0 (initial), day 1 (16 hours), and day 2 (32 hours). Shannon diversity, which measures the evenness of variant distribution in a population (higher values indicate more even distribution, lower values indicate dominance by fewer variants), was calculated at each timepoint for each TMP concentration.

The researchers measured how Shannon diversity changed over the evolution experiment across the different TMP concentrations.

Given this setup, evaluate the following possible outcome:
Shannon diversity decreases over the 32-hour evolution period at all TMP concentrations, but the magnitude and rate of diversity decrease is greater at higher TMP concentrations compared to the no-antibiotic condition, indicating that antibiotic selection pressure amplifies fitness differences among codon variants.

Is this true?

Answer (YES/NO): NO